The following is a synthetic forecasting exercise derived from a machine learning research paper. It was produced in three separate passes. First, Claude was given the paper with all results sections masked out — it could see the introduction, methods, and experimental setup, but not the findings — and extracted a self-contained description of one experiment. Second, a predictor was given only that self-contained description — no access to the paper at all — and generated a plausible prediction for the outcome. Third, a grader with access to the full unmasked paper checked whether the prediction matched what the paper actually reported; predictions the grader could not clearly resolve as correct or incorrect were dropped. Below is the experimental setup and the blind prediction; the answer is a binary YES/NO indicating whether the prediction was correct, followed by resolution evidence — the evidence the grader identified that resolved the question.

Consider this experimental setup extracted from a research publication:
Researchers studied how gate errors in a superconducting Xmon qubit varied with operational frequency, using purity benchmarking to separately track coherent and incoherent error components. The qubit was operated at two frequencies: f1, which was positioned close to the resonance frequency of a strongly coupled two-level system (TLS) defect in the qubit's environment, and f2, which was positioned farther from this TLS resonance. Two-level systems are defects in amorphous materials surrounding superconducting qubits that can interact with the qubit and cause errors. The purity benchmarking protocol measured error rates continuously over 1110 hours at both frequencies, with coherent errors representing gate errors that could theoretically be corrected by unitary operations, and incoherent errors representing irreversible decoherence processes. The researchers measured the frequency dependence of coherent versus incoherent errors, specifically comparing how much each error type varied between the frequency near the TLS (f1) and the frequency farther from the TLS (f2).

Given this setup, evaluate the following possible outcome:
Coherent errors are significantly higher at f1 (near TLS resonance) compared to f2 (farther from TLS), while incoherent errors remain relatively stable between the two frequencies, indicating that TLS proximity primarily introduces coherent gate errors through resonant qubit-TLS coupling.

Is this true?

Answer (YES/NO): YES